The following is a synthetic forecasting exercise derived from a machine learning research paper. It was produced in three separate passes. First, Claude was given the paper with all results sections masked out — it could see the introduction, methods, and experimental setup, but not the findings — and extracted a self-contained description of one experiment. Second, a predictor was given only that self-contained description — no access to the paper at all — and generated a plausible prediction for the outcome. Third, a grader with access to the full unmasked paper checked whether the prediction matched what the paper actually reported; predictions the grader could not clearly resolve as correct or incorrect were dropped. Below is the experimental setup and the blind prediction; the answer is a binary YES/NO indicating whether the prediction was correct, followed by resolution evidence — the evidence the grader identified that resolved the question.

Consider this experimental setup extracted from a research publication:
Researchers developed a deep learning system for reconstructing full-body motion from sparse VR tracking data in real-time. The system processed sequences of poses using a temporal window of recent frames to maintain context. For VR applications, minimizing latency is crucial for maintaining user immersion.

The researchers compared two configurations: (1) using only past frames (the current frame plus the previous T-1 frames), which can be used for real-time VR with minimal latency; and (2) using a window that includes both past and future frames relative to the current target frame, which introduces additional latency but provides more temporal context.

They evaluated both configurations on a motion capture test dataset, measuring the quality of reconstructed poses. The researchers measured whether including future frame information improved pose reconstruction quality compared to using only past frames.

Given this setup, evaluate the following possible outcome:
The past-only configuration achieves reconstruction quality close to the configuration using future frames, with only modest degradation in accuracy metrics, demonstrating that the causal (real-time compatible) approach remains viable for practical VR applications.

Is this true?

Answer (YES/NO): YES